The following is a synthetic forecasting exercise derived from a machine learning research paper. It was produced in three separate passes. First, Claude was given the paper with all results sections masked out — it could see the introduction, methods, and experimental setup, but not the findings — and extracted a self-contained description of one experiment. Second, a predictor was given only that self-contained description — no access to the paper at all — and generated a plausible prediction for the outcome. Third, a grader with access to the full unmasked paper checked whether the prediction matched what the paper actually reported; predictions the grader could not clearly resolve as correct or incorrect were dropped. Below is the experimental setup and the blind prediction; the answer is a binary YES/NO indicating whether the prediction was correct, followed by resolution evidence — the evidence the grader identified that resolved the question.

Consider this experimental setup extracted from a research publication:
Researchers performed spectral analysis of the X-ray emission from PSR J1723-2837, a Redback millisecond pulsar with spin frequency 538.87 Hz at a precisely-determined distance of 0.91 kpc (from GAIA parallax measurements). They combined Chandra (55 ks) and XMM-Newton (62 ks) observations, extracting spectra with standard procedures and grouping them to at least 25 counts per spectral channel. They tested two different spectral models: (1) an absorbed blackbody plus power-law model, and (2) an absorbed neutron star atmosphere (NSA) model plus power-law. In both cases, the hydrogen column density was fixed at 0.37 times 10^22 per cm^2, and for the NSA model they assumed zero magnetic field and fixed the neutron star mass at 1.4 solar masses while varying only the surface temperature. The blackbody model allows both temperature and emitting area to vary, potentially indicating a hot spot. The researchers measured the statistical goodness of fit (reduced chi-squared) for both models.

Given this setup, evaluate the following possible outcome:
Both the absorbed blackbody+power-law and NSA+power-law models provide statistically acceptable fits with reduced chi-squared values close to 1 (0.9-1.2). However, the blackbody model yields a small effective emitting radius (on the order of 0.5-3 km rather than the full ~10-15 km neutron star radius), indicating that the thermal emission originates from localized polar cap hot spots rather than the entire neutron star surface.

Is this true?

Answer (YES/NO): YES